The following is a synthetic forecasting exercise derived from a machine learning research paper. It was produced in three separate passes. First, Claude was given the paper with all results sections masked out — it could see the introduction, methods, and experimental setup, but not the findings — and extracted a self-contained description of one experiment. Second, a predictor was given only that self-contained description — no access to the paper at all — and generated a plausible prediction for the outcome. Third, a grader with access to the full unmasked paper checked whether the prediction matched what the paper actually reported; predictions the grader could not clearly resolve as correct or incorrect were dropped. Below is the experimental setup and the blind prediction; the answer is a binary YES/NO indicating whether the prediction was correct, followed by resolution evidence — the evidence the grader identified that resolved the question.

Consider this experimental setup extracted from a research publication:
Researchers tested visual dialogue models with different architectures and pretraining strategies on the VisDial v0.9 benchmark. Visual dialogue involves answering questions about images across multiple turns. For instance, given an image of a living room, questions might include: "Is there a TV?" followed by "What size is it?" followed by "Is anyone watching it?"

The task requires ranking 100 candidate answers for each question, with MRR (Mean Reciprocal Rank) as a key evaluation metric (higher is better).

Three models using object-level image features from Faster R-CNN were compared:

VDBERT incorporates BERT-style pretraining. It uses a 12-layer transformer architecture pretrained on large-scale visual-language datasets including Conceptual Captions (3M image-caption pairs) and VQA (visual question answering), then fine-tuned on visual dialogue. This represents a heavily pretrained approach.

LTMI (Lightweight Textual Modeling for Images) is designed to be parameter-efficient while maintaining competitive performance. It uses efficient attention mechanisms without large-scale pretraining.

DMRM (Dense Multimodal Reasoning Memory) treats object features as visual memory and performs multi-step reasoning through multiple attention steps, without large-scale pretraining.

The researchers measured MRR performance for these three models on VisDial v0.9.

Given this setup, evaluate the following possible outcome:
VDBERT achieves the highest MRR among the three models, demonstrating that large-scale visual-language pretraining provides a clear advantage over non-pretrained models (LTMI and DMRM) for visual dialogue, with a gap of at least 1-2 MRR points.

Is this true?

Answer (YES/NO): NO